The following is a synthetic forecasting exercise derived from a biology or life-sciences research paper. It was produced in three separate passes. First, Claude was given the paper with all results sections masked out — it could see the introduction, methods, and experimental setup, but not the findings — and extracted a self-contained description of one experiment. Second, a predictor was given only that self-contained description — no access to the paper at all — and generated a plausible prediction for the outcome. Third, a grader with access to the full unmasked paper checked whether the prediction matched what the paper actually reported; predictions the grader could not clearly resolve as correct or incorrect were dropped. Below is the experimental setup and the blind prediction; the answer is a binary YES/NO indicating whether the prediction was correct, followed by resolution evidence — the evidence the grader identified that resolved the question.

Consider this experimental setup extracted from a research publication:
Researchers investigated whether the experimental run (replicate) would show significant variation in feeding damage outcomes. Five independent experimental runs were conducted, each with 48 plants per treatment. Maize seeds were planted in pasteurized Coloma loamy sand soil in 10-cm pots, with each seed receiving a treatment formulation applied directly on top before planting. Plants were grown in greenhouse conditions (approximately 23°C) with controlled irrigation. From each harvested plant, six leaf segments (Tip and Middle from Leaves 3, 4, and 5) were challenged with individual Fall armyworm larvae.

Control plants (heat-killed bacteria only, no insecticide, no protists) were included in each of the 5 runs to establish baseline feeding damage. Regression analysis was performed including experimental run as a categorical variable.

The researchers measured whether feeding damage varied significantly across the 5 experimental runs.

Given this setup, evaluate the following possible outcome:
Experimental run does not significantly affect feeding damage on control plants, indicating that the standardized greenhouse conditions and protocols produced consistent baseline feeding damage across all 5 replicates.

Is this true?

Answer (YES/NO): YES